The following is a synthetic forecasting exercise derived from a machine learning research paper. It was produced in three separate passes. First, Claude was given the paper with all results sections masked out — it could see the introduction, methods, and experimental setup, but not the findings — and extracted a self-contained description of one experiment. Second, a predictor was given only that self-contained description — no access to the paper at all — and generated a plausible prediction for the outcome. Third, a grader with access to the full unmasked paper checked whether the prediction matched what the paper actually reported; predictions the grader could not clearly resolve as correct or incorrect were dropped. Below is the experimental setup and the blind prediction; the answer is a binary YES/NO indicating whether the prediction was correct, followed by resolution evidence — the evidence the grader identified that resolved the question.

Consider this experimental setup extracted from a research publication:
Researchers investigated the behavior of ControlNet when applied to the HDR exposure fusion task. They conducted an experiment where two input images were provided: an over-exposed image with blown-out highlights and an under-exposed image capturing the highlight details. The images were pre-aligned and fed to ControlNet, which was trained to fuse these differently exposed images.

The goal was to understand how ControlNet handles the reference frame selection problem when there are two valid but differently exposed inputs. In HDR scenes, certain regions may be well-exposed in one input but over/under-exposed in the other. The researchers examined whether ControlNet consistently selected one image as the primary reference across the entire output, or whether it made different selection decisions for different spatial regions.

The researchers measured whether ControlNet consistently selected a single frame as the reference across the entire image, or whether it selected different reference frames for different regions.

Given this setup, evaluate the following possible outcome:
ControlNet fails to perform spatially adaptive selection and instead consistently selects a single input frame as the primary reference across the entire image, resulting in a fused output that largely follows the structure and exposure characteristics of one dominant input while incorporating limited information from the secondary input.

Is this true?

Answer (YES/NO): NO